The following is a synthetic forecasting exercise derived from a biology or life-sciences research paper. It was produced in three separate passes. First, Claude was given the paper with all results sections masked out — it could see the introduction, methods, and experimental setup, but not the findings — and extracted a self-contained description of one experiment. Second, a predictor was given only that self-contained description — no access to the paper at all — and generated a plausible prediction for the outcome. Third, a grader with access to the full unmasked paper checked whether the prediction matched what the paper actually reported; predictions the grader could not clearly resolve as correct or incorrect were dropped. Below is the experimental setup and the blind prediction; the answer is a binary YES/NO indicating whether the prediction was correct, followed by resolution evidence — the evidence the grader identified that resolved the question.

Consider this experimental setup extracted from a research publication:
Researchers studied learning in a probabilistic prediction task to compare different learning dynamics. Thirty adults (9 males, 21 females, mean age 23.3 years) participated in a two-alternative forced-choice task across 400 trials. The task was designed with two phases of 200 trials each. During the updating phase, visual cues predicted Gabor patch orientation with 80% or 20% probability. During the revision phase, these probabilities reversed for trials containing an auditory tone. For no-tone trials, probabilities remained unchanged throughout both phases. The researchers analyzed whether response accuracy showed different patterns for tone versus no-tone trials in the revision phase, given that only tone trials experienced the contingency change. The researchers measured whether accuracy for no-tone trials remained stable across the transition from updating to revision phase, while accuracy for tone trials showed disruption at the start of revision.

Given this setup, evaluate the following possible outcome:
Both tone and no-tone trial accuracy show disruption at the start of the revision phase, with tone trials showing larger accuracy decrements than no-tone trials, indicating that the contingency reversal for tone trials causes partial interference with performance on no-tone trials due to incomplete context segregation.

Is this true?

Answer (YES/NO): NO